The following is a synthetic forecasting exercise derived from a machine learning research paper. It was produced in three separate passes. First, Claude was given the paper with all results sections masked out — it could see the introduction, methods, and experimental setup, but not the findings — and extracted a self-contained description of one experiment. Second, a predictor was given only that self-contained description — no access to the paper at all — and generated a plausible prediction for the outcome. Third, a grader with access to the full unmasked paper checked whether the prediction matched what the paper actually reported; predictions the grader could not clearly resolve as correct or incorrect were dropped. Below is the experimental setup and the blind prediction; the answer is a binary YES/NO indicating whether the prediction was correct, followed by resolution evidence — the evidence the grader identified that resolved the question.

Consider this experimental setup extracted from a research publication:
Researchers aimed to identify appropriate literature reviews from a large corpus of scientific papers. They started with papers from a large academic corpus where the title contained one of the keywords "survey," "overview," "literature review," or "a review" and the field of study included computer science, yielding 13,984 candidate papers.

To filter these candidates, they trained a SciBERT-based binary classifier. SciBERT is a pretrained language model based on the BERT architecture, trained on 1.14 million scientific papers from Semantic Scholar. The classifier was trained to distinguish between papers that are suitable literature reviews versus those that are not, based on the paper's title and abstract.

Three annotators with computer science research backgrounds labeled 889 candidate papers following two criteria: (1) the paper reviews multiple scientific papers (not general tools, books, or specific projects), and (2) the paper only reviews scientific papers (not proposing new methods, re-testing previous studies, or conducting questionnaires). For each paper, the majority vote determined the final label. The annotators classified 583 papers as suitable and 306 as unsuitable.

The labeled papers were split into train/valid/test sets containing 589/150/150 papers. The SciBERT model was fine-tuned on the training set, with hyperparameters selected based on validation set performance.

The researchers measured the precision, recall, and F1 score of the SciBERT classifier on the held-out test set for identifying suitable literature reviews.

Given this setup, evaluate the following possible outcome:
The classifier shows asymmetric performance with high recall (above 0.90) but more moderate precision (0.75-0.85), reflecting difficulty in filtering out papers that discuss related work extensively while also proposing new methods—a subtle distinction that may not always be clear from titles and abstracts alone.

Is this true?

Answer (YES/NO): NO